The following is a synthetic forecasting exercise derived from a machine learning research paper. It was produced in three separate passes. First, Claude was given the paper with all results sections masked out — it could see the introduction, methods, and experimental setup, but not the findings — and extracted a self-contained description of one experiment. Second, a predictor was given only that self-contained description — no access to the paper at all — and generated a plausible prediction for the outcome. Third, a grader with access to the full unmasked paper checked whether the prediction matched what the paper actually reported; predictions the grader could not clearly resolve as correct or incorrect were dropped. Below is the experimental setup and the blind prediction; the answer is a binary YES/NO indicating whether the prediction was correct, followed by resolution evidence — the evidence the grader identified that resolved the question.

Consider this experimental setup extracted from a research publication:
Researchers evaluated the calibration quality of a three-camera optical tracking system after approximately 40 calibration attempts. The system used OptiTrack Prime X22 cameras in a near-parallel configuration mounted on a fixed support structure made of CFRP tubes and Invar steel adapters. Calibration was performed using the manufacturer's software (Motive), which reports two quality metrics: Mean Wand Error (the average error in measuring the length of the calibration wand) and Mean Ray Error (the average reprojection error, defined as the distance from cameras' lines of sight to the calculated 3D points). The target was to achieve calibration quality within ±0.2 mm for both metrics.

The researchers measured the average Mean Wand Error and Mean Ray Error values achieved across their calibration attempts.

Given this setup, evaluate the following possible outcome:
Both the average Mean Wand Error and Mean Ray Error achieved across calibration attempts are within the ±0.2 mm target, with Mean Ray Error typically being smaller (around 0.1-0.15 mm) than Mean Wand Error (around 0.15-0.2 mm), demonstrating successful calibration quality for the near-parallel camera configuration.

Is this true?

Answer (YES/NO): NO